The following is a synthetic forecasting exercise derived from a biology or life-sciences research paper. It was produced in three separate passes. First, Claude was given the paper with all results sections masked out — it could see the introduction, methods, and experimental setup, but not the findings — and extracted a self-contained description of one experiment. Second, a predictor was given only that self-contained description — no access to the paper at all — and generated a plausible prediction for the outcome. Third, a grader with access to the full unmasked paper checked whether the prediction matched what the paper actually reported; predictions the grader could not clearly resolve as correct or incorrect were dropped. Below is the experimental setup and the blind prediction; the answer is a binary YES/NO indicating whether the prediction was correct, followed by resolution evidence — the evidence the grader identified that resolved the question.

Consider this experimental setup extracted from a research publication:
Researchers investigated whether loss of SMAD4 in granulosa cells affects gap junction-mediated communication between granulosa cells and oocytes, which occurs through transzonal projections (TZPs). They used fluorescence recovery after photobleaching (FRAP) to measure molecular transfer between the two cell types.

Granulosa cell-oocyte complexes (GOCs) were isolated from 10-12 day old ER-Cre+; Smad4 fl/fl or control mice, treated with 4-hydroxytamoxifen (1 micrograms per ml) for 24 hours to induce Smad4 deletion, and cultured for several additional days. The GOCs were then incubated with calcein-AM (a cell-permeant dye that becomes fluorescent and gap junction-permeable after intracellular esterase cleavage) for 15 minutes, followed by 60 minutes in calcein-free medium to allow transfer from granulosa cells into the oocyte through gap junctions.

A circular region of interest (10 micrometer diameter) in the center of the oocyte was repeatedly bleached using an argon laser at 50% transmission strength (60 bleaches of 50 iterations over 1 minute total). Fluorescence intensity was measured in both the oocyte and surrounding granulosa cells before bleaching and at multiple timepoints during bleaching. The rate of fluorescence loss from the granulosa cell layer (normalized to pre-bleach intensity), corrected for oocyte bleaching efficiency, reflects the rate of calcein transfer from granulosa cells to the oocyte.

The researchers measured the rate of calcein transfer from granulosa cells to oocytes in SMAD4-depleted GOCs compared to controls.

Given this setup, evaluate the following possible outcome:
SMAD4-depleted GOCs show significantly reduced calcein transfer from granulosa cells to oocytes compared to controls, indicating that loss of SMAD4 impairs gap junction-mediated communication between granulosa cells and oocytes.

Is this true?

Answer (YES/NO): NO